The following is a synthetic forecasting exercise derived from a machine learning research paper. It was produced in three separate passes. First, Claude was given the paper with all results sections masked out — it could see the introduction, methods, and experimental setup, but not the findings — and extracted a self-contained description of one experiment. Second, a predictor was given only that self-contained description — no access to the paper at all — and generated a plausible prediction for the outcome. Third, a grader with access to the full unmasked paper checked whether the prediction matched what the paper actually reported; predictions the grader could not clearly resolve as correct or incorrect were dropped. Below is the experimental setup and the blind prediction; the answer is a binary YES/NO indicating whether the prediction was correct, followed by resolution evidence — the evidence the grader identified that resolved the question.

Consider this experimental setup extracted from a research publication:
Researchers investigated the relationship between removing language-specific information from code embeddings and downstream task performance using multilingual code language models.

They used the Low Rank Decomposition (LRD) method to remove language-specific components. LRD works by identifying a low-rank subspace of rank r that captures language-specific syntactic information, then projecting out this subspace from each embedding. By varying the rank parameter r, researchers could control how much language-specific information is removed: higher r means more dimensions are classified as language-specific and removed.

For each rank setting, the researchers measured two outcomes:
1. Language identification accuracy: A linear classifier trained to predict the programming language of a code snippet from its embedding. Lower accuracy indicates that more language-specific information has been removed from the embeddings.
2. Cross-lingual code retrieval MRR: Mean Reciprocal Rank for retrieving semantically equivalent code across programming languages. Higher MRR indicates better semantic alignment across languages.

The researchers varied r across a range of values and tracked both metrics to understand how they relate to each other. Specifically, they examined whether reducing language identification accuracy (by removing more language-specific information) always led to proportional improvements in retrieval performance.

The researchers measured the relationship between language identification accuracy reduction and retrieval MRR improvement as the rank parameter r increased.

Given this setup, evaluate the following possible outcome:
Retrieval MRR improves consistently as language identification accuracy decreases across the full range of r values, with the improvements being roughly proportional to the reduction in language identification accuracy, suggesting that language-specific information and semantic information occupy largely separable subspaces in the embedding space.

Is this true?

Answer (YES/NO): NO